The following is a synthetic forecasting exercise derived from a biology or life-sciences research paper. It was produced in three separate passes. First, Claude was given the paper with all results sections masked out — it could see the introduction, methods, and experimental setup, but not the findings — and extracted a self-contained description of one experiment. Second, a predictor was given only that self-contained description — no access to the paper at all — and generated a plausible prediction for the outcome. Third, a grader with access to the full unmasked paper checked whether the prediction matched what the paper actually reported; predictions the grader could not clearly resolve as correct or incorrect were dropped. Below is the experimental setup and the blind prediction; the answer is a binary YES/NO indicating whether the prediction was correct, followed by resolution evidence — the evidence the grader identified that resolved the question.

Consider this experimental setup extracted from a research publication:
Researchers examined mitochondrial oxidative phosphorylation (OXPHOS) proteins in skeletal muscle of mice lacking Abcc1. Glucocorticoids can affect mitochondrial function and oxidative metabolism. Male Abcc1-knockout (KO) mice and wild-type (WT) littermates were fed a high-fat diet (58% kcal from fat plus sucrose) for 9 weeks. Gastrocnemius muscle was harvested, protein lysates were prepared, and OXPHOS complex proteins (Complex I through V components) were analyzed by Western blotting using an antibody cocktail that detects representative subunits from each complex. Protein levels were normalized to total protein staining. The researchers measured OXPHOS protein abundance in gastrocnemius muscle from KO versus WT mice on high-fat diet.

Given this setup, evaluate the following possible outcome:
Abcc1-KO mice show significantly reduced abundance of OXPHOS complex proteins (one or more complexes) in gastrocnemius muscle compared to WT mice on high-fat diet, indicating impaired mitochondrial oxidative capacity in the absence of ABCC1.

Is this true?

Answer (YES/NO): YES